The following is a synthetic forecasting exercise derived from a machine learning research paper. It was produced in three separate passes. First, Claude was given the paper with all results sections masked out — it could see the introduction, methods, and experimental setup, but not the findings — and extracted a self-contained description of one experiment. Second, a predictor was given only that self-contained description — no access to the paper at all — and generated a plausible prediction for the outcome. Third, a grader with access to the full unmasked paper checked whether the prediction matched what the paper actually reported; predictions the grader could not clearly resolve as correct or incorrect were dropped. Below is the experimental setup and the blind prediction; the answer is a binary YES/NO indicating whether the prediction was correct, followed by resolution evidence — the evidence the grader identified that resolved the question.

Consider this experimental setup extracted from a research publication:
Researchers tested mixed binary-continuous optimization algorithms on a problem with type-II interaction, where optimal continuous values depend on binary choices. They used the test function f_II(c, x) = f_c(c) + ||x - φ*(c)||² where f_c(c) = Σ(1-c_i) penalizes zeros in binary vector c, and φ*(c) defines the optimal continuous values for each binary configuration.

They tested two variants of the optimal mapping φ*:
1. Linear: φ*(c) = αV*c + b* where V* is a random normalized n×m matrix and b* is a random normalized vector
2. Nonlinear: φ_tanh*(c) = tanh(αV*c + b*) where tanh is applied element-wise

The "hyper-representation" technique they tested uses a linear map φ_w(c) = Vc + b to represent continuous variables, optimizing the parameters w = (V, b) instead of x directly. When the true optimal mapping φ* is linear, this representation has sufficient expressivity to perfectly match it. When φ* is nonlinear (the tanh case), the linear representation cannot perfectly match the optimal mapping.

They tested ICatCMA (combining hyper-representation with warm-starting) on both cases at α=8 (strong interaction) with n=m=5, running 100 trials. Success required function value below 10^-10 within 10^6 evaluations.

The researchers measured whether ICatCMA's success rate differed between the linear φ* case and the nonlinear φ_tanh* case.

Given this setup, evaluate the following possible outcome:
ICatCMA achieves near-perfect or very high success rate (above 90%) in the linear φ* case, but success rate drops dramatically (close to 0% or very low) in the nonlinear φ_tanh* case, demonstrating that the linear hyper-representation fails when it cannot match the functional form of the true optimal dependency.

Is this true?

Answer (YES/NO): NO